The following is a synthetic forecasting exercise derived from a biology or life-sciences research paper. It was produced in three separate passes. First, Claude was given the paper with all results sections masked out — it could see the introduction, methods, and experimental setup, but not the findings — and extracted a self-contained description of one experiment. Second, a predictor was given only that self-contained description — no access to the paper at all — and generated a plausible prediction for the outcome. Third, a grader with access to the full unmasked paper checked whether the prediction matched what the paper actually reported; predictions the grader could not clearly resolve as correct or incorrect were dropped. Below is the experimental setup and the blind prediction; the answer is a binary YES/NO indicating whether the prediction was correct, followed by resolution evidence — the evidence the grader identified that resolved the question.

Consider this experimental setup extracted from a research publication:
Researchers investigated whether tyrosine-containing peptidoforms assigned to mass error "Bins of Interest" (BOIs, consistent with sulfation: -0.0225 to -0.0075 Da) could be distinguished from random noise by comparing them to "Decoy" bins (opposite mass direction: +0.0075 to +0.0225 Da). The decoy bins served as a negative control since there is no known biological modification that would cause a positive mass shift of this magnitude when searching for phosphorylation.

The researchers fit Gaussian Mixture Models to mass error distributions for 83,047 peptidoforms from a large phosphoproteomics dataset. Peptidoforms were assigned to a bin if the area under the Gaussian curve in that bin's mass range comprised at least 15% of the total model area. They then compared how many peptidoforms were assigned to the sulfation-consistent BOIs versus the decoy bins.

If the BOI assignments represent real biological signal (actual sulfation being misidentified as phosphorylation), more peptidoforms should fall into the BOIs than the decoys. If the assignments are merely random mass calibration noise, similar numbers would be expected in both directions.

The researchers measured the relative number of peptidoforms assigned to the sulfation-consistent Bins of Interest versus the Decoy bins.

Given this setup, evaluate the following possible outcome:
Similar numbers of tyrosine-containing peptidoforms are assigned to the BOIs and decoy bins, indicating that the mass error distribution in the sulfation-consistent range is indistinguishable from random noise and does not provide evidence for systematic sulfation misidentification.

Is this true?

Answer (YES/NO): NO